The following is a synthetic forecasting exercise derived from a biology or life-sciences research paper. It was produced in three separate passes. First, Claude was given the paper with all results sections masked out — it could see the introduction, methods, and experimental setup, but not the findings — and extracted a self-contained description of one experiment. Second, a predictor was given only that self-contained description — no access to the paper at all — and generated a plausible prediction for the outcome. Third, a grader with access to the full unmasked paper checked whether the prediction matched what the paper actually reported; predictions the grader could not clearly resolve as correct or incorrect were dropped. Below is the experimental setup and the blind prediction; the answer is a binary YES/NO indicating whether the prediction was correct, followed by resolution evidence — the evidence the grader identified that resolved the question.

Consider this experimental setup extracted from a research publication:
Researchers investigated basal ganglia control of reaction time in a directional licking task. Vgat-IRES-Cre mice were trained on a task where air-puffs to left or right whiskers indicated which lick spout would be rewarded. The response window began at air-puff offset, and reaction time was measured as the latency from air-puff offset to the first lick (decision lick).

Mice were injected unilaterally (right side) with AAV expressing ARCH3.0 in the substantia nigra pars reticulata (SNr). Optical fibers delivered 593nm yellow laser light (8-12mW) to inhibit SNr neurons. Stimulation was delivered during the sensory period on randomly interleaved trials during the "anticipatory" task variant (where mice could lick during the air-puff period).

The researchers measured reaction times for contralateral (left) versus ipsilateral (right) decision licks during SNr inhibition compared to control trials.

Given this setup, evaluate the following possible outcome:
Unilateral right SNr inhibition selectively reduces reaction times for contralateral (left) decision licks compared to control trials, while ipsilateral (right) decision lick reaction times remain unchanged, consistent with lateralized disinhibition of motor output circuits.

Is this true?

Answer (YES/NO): NO